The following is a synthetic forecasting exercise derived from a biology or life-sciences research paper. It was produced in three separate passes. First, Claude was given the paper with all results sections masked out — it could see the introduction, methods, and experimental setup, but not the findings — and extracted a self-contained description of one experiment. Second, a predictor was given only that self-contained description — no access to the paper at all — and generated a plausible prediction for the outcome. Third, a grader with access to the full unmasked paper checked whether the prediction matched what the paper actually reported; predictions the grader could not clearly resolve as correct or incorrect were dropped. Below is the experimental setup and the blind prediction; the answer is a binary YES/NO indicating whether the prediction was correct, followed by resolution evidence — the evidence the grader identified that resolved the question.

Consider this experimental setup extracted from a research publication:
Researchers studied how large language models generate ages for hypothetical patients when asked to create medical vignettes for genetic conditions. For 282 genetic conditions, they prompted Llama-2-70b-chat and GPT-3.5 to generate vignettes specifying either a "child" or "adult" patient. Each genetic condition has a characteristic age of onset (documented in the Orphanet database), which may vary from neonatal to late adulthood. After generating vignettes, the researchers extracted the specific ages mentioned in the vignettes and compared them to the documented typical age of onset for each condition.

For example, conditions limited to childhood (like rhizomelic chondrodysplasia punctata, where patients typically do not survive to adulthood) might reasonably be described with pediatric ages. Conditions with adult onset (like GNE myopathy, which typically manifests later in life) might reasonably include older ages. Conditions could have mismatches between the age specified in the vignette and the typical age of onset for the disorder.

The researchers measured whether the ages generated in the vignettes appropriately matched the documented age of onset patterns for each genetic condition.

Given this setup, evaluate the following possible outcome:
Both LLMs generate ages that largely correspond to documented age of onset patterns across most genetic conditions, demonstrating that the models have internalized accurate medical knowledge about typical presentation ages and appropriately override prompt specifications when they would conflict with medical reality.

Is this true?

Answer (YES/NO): NO